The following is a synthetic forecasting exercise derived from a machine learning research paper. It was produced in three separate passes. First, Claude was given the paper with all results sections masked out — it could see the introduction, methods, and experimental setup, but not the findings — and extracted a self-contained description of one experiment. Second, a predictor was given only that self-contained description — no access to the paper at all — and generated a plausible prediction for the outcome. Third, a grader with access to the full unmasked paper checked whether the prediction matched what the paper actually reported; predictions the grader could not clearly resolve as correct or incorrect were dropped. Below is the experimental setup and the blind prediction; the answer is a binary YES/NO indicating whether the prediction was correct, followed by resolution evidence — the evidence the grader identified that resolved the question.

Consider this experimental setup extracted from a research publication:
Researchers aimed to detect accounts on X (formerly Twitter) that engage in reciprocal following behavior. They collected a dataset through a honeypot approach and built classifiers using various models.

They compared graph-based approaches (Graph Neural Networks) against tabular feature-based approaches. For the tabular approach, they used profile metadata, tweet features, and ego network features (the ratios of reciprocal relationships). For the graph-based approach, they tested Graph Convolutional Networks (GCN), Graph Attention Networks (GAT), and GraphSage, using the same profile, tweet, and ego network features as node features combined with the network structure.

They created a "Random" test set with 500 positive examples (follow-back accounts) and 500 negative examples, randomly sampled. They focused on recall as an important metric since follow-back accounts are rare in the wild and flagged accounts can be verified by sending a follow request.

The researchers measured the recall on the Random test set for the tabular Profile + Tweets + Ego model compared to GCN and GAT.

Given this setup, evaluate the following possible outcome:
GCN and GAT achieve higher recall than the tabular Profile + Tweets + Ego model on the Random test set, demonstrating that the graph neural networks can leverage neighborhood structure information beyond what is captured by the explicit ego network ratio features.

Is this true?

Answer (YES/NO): YES